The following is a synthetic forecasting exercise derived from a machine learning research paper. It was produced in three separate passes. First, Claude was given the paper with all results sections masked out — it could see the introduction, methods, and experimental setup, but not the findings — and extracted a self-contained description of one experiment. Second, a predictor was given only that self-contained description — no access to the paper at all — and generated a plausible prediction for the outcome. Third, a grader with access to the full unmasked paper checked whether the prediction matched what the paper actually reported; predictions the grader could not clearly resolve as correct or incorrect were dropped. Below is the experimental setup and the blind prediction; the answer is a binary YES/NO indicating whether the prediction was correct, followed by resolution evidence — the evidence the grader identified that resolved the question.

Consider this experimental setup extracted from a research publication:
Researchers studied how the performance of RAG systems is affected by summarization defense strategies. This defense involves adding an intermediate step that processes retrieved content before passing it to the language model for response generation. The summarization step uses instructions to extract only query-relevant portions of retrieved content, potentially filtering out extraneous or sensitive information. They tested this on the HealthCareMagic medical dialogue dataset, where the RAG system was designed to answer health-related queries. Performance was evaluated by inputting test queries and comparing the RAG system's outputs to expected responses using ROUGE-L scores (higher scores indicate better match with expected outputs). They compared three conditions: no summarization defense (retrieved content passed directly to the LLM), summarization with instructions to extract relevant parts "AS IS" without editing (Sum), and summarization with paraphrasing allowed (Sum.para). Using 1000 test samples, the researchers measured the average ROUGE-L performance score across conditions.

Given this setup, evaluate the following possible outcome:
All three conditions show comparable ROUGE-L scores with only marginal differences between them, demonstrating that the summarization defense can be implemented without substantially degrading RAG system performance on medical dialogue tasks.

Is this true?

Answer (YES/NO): NO